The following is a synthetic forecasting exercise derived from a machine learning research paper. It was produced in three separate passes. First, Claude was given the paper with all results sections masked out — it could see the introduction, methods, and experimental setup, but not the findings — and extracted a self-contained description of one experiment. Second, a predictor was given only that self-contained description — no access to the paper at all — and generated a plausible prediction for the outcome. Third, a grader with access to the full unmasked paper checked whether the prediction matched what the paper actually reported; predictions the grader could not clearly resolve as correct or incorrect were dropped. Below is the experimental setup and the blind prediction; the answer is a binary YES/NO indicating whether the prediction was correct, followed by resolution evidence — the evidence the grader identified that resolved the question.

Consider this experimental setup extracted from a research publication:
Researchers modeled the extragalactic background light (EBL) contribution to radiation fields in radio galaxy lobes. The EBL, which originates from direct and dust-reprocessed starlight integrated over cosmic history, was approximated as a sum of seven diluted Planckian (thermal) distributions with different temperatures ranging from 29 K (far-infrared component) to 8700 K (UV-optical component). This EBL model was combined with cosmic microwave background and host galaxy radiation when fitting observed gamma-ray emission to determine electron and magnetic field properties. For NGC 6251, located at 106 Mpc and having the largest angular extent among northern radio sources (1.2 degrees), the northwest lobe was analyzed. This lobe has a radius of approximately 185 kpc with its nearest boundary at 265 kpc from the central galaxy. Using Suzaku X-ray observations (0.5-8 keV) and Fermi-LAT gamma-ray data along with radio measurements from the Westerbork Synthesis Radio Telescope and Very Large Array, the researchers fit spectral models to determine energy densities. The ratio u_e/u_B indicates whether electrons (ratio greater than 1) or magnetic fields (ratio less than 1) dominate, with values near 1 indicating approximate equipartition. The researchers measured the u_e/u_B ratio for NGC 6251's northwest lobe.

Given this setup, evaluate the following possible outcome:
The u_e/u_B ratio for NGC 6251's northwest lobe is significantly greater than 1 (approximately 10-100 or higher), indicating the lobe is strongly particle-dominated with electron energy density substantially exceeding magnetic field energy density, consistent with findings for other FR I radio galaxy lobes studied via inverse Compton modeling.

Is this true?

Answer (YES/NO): YES